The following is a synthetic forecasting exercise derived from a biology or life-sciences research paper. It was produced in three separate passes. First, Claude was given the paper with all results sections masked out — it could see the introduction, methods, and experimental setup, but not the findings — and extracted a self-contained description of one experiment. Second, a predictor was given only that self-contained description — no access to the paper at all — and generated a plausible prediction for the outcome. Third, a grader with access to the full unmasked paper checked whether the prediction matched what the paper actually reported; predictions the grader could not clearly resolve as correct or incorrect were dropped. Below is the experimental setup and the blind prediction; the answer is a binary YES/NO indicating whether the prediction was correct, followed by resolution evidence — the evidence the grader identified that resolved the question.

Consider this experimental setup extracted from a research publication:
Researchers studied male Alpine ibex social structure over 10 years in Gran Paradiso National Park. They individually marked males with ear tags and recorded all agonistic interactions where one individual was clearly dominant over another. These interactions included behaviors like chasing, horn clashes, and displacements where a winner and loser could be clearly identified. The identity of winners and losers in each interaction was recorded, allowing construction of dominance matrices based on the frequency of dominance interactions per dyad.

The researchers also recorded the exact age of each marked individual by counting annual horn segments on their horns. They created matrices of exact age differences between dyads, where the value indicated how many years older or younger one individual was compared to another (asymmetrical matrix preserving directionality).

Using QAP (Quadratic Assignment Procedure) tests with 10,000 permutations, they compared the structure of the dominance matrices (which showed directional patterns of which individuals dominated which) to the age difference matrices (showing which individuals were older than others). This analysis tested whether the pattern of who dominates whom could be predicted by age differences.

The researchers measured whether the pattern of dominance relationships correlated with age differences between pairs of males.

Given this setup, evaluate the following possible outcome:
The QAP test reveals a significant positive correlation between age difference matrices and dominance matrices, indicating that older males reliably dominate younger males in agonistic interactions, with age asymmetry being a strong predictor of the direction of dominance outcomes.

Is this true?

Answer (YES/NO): YES